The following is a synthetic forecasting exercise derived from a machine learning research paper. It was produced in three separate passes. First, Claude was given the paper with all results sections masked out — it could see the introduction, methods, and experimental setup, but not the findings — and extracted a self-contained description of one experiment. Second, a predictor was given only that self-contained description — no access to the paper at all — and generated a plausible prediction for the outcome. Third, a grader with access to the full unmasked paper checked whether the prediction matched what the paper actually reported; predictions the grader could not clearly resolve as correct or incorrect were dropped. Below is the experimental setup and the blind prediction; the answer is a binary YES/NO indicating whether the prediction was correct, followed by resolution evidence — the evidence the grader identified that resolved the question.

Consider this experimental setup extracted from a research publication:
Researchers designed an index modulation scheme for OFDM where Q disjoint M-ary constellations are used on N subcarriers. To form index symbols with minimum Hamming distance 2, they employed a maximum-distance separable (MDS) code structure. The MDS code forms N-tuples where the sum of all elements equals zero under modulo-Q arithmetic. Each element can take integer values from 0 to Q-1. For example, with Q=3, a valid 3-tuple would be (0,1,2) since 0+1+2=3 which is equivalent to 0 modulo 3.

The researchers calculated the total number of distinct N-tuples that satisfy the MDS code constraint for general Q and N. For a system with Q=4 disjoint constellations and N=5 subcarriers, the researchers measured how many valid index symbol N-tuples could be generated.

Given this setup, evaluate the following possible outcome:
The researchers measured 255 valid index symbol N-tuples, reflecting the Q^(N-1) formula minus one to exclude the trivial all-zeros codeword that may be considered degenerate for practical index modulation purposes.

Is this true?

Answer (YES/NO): NO